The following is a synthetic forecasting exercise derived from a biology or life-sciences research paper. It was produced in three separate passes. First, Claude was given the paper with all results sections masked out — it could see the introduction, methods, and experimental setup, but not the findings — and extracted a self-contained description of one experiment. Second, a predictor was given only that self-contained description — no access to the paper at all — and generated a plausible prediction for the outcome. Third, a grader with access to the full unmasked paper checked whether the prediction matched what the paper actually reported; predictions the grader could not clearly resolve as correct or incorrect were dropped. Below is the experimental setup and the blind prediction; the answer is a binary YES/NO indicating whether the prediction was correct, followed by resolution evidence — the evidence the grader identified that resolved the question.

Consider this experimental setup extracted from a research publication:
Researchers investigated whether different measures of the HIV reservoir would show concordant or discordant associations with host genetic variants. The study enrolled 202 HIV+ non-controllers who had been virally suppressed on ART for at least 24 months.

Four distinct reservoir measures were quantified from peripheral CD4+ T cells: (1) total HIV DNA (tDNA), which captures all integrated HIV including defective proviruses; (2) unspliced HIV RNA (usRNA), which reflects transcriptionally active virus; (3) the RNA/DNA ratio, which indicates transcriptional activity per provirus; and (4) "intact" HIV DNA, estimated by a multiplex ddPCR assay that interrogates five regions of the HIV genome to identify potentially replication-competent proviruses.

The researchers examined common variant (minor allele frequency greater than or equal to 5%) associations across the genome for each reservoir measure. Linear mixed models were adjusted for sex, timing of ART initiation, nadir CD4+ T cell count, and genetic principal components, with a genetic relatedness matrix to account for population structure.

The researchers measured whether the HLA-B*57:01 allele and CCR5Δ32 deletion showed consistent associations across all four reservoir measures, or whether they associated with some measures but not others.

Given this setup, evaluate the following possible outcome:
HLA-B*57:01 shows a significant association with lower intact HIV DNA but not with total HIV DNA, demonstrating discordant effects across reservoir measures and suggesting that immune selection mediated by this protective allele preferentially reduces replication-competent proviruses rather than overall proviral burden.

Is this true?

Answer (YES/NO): NO